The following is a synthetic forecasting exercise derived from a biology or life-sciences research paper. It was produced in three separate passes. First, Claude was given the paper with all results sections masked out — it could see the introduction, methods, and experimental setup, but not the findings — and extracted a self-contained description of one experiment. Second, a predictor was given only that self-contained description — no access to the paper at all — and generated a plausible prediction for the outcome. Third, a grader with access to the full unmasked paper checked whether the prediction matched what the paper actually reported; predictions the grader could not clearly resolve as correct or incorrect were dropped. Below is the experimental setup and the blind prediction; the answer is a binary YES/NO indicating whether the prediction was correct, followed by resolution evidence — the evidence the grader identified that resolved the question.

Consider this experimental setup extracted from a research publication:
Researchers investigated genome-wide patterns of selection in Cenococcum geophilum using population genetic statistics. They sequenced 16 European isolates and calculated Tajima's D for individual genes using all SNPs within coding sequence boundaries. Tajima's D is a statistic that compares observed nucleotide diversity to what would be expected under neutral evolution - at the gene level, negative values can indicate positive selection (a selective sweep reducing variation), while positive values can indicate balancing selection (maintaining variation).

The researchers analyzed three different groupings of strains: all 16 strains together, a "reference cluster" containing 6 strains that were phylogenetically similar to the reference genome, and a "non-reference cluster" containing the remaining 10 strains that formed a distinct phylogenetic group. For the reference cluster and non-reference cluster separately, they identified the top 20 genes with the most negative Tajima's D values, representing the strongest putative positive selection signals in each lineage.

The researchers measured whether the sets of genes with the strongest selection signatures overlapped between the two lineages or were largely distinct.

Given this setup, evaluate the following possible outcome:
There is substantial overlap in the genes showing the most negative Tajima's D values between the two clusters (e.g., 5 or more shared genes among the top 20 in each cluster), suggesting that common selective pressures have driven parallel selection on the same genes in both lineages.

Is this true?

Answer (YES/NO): NO